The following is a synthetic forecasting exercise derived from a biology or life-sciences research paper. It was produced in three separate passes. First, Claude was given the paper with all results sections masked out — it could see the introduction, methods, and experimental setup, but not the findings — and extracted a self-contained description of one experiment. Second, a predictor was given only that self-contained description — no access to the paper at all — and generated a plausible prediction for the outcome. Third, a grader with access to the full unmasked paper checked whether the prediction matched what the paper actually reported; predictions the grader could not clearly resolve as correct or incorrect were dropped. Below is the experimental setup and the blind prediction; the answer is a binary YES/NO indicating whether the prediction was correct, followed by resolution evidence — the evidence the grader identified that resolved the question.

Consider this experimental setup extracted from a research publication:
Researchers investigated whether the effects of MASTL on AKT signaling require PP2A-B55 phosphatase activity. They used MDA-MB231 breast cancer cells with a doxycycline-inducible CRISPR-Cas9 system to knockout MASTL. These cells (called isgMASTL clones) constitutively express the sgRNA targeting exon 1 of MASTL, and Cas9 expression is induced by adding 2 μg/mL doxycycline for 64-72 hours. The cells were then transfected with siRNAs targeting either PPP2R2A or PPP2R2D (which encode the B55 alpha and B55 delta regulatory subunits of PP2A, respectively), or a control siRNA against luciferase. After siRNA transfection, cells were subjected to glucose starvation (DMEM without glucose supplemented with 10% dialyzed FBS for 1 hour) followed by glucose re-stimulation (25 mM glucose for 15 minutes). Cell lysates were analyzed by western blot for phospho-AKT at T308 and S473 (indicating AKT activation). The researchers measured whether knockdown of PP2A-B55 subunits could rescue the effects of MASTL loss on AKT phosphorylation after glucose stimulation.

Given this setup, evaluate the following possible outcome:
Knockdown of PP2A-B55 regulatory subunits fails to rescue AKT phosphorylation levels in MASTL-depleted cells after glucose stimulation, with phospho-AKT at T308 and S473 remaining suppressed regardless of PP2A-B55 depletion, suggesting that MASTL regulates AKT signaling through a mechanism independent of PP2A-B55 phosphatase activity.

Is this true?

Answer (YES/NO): NO